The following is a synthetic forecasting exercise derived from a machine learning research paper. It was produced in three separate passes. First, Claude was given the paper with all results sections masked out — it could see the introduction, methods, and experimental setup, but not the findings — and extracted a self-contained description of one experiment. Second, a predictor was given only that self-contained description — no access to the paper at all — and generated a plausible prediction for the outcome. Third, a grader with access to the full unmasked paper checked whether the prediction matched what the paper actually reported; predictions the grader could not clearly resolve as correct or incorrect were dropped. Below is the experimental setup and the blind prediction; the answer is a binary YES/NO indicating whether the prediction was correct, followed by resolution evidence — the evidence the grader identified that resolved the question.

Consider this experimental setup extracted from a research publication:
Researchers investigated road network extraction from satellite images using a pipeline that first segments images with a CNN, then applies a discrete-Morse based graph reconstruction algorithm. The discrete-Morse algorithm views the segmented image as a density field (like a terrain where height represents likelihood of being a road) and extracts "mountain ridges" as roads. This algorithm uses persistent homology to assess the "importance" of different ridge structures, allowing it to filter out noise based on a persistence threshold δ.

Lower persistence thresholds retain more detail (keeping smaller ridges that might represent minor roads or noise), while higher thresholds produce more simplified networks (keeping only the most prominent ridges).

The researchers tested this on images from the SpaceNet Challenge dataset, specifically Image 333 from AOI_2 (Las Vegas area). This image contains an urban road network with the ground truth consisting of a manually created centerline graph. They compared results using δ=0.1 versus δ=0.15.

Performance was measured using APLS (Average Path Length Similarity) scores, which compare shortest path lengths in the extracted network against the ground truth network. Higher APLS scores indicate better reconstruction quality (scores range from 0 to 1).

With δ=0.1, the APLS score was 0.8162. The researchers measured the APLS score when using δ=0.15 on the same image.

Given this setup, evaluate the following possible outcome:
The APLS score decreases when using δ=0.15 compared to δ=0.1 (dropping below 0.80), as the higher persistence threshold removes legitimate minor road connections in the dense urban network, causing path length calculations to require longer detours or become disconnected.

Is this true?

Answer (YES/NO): YES